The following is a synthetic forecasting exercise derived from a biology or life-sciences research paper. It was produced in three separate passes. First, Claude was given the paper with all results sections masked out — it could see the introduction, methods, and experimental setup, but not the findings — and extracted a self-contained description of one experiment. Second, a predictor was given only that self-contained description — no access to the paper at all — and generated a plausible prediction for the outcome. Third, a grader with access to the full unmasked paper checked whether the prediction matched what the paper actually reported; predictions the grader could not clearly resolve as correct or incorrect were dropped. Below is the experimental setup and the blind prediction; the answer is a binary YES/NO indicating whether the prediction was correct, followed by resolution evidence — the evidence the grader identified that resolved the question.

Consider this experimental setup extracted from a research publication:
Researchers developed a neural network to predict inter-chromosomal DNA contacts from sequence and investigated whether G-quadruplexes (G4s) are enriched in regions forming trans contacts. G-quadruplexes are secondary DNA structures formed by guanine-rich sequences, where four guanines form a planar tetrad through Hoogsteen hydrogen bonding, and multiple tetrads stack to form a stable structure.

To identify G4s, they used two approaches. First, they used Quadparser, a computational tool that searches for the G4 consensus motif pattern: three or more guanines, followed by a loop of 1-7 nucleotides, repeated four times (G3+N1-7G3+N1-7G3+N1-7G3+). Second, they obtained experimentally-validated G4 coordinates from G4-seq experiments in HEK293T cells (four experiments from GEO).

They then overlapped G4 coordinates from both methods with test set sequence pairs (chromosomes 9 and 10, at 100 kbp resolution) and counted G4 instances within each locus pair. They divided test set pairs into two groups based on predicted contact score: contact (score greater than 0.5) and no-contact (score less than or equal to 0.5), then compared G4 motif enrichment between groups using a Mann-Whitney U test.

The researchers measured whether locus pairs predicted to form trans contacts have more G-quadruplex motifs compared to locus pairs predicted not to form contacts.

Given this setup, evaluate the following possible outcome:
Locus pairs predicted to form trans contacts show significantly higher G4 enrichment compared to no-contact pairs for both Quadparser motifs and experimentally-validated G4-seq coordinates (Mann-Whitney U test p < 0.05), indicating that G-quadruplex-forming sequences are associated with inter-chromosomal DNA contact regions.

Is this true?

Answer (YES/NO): YES